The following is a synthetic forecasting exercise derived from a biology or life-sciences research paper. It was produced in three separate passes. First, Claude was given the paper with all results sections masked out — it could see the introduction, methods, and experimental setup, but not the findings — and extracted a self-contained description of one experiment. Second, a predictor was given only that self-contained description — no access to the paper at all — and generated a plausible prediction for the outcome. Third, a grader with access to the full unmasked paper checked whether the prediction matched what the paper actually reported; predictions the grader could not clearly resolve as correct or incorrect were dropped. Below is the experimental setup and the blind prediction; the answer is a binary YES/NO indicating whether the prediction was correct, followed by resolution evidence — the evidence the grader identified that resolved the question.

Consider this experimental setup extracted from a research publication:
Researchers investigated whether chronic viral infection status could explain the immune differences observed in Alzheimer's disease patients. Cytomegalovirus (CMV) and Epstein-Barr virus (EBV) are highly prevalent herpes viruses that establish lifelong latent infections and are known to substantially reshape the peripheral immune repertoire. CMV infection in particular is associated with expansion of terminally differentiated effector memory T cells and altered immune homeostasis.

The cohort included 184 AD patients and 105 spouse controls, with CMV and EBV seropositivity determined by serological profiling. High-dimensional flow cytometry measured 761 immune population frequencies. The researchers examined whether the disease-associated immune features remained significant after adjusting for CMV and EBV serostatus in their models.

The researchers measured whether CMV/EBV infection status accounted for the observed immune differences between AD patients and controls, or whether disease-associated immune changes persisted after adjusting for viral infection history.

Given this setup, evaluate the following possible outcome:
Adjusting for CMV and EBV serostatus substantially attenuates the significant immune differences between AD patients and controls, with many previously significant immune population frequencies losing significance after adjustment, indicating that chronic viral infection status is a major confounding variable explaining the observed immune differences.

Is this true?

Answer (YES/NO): NO